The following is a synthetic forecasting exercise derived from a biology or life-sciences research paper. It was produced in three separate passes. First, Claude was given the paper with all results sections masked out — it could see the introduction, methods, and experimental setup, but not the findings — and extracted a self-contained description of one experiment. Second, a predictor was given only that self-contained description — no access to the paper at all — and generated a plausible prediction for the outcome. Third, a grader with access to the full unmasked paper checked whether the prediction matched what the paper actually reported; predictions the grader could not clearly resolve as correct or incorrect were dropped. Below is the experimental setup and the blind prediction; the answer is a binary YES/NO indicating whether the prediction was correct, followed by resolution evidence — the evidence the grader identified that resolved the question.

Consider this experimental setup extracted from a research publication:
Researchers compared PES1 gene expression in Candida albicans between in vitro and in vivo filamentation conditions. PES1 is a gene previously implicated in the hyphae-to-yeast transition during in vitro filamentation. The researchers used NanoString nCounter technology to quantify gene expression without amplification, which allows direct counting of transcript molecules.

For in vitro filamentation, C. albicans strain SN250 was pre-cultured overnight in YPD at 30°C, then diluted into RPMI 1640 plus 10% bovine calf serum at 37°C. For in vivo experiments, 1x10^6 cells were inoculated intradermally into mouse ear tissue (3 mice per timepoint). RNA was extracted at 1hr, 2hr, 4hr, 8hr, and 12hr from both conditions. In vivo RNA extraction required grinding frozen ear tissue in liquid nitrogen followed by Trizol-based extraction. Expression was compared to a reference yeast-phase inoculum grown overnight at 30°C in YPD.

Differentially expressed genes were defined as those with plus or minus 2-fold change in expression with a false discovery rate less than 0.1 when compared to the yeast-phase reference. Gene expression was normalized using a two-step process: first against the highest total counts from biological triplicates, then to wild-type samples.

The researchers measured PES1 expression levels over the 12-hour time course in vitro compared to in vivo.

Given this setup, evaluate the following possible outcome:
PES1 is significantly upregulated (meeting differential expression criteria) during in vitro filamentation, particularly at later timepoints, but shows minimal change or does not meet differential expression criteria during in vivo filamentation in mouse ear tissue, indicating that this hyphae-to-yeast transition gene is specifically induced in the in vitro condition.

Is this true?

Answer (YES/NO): NO